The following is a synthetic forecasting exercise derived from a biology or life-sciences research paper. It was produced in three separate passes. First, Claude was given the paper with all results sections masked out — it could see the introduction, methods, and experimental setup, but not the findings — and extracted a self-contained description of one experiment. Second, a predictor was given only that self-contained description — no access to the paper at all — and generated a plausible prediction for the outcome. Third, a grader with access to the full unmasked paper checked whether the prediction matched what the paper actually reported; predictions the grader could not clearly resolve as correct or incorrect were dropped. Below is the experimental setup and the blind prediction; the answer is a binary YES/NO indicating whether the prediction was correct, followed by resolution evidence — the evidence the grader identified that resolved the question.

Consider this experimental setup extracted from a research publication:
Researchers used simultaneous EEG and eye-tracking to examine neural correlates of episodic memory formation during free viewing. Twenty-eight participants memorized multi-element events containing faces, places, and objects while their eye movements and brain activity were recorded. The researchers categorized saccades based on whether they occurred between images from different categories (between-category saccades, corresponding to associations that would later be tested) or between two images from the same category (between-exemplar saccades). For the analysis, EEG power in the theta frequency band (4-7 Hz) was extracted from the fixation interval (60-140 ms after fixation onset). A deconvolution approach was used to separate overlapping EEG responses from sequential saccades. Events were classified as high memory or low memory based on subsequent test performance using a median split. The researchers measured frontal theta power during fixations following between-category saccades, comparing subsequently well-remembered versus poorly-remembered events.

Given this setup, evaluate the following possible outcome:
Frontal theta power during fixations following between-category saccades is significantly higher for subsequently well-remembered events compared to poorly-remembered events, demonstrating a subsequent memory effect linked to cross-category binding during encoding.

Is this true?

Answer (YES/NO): NO